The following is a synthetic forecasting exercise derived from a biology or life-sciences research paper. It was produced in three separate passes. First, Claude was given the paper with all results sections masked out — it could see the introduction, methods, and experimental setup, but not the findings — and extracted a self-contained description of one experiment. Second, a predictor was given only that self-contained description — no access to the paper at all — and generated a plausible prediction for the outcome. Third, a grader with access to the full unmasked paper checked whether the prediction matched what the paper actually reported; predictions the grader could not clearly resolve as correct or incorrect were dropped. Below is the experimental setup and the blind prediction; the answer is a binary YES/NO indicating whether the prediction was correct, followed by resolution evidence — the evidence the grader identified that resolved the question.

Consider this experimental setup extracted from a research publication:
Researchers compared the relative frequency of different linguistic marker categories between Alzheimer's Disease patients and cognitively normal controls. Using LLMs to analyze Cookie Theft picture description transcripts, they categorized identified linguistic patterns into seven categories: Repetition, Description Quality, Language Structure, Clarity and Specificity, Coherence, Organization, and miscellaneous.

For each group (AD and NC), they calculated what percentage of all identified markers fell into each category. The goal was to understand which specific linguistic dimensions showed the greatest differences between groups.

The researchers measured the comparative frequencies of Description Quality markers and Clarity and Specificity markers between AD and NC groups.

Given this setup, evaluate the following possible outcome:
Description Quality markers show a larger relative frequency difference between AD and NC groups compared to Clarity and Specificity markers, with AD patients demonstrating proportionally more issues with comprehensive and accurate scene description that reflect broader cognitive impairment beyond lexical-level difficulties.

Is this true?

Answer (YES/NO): YES